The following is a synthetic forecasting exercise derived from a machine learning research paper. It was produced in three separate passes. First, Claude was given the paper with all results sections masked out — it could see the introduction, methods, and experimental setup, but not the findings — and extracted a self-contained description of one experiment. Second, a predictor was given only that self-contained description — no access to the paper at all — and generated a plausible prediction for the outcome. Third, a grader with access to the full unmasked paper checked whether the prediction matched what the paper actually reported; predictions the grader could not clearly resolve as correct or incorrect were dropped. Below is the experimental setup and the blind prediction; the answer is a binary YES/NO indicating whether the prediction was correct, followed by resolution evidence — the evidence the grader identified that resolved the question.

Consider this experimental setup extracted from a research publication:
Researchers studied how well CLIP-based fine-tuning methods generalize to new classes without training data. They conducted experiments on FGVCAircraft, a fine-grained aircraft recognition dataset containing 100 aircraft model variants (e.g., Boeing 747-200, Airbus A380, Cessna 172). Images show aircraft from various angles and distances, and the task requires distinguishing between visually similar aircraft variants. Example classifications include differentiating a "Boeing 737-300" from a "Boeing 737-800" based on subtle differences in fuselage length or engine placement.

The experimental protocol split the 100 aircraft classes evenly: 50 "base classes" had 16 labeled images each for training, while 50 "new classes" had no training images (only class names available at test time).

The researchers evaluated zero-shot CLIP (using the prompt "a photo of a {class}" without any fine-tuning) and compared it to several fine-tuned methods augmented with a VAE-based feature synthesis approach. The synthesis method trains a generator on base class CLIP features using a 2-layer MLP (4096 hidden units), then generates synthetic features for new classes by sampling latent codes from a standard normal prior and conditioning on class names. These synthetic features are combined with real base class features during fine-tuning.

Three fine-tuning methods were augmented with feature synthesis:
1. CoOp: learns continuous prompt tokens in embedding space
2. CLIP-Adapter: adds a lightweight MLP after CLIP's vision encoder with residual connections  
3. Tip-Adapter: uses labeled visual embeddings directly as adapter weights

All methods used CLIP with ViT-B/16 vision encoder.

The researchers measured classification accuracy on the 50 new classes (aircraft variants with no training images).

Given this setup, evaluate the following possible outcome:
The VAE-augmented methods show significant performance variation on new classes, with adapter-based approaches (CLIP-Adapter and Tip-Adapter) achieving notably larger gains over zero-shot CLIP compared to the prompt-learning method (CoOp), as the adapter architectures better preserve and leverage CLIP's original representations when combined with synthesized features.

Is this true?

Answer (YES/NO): NO